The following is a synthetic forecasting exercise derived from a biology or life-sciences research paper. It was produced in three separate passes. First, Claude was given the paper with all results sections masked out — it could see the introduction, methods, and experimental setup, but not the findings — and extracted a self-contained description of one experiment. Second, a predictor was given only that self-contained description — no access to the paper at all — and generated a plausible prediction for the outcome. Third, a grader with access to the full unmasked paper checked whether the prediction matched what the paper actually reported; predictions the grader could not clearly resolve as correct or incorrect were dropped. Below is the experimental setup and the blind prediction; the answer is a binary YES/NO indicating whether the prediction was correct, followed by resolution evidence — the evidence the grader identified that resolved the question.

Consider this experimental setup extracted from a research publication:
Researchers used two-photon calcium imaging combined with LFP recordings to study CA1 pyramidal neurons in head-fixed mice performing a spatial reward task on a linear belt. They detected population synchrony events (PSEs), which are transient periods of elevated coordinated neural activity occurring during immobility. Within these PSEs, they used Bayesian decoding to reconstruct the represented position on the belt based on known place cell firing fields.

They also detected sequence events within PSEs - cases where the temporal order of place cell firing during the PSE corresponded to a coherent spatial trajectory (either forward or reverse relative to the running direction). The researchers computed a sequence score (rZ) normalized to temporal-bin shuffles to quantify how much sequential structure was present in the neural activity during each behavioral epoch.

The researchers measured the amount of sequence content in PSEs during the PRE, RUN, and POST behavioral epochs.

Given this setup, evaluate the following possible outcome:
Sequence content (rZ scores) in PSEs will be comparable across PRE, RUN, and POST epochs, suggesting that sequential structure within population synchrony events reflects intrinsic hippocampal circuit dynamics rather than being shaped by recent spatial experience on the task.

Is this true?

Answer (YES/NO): NO